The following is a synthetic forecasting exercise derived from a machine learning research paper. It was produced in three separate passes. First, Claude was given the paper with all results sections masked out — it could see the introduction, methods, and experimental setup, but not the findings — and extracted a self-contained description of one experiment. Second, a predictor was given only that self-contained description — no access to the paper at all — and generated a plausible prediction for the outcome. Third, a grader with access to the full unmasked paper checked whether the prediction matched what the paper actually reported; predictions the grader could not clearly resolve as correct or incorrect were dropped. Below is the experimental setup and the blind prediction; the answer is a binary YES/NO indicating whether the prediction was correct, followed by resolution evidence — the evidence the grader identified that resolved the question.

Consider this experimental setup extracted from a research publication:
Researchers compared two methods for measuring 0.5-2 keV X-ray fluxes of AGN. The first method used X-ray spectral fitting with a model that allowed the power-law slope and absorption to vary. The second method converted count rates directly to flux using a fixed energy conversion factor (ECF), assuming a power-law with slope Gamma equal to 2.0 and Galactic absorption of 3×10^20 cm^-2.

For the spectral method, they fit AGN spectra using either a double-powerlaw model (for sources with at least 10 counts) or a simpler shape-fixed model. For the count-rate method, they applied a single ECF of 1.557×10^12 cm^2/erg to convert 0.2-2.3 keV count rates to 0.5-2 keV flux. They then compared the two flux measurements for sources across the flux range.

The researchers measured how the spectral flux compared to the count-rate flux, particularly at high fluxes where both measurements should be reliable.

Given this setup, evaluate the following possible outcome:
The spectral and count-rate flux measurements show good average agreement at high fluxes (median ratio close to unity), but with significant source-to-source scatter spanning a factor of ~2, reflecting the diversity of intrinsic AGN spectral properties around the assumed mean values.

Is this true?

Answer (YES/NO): NO